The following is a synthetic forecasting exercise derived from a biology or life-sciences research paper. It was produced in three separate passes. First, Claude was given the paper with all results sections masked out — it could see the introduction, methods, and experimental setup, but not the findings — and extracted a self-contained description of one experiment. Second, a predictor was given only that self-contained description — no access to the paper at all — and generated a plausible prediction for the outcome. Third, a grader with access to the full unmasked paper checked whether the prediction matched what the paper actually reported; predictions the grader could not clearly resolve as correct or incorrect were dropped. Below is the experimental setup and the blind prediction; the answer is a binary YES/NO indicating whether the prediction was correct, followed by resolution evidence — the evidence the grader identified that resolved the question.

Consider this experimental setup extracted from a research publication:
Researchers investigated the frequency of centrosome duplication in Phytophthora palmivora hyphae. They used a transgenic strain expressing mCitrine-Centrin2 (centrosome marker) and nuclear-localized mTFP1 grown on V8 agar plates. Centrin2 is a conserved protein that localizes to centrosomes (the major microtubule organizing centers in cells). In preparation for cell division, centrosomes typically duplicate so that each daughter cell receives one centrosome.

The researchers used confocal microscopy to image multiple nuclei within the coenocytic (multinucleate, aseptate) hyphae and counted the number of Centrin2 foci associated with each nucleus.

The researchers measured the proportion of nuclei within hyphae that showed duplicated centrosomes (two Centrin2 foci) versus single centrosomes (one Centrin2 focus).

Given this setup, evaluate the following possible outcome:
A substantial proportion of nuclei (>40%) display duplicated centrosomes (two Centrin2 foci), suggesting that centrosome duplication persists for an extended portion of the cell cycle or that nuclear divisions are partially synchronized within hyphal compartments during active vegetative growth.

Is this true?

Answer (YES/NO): NO